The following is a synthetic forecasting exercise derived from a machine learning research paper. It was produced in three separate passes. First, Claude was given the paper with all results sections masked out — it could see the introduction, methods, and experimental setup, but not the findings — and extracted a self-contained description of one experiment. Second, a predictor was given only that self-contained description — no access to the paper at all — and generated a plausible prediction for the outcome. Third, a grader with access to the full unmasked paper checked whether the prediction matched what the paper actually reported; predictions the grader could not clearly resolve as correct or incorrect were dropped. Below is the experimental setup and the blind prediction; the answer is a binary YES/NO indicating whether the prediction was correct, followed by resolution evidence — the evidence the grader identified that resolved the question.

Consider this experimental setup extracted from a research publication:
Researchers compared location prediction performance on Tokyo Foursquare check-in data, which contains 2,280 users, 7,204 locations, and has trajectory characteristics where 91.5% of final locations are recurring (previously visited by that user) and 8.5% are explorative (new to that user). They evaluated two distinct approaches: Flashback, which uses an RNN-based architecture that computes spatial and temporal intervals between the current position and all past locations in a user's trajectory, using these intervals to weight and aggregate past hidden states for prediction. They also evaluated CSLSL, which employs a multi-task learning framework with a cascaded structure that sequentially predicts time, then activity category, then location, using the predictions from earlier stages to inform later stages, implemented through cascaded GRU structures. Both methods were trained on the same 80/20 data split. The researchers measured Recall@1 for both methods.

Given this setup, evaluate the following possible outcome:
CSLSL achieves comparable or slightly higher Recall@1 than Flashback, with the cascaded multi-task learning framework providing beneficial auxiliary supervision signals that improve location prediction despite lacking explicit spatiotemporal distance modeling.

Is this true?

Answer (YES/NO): YES